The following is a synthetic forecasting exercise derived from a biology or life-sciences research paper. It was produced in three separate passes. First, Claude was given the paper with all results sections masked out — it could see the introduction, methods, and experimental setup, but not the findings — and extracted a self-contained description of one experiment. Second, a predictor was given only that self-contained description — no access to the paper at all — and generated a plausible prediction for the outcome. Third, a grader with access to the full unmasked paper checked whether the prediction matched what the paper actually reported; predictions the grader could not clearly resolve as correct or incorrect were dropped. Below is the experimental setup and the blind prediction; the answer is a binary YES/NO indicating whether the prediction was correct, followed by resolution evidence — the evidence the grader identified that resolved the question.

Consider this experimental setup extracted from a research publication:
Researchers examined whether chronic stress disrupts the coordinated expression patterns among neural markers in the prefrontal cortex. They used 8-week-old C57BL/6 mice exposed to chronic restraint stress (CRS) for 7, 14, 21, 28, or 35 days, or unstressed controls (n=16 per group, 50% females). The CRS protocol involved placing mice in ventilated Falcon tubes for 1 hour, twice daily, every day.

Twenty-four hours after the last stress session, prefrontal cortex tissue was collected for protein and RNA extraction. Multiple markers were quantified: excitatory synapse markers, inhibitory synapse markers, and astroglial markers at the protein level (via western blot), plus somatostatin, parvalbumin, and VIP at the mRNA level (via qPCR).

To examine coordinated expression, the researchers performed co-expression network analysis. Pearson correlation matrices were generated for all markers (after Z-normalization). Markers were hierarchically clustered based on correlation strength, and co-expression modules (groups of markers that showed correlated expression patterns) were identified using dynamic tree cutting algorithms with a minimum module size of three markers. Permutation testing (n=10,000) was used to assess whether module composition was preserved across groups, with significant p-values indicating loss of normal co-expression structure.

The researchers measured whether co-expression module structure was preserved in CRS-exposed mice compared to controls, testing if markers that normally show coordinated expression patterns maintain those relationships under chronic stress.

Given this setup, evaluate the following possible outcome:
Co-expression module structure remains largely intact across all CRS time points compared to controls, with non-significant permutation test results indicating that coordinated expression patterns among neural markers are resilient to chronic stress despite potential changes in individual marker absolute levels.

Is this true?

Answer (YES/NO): NO